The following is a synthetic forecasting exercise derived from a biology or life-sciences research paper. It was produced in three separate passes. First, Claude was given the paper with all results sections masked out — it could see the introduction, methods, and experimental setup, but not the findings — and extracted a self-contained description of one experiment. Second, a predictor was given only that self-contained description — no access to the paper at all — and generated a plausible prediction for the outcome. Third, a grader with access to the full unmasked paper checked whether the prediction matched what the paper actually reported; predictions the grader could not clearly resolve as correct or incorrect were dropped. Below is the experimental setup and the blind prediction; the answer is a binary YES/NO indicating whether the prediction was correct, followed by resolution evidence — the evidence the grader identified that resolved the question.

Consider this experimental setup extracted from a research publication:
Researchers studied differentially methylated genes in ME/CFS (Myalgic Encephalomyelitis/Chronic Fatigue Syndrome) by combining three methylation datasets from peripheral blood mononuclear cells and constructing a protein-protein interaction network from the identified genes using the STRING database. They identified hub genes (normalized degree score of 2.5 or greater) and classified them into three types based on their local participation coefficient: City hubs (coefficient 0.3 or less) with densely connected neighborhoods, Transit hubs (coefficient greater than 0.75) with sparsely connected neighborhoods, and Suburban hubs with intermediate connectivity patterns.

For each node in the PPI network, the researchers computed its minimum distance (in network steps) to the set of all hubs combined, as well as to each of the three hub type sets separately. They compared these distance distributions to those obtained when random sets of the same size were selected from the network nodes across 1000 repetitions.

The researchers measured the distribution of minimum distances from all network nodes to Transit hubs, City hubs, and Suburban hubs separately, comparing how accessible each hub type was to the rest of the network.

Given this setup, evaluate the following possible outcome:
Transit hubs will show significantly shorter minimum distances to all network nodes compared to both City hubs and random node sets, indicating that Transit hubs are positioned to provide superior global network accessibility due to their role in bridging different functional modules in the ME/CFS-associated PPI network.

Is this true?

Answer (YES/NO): YES